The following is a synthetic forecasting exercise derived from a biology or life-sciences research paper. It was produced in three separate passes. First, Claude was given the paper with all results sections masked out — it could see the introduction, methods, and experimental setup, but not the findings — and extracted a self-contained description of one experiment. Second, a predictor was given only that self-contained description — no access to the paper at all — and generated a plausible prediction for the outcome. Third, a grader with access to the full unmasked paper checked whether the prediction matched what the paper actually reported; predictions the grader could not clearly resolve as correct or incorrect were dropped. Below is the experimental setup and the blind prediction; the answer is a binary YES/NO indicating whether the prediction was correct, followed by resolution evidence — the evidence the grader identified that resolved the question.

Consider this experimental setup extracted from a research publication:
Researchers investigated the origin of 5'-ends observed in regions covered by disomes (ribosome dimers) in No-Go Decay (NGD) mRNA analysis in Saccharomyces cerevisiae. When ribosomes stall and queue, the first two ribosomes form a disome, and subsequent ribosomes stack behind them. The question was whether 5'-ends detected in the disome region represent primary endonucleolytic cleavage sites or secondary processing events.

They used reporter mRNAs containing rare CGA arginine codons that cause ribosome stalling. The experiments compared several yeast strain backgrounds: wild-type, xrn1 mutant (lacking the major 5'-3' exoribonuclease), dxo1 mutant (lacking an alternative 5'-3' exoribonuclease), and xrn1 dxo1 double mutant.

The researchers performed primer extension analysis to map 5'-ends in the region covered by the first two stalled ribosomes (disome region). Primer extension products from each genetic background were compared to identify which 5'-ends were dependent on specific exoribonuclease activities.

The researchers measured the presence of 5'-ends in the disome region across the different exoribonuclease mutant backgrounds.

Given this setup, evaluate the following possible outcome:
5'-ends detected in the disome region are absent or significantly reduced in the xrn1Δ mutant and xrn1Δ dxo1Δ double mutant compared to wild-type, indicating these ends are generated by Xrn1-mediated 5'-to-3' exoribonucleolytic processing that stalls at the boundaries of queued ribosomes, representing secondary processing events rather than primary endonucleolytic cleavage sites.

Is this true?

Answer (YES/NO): NO